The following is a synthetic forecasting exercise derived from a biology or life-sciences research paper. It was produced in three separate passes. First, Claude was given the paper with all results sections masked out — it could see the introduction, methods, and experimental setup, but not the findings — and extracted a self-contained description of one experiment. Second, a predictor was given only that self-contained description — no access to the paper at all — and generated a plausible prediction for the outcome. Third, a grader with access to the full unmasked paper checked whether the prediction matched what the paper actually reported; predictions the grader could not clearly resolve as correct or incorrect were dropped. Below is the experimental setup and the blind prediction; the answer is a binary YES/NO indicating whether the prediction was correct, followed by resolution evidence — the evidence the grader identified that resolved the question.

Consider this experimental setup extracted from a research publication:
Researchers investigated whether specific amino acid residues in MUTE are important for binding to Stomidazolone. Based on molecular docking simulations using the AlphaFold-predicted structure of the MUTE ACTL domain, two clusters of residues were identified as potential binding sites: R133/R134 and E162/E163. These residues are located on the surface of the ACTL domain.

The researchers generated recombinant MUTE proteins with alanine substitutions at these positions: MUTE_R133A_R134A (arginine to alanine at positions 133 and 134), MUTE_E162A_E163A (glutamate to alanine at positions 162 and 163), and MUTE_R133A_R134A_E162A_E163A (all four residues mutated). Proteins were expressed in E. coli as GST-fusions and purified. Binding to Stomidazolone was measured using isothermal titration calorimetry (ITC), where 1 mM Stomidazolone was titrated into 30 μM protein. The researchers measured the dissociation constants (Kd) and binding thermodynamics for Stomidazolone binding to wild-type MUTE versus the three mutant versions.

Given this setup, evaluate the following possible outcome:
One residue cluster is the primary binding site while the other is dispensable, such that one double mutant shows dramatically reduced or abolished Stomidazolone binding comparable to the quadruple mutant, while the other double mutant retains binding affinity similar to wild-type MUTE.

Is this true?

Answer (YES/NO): NO